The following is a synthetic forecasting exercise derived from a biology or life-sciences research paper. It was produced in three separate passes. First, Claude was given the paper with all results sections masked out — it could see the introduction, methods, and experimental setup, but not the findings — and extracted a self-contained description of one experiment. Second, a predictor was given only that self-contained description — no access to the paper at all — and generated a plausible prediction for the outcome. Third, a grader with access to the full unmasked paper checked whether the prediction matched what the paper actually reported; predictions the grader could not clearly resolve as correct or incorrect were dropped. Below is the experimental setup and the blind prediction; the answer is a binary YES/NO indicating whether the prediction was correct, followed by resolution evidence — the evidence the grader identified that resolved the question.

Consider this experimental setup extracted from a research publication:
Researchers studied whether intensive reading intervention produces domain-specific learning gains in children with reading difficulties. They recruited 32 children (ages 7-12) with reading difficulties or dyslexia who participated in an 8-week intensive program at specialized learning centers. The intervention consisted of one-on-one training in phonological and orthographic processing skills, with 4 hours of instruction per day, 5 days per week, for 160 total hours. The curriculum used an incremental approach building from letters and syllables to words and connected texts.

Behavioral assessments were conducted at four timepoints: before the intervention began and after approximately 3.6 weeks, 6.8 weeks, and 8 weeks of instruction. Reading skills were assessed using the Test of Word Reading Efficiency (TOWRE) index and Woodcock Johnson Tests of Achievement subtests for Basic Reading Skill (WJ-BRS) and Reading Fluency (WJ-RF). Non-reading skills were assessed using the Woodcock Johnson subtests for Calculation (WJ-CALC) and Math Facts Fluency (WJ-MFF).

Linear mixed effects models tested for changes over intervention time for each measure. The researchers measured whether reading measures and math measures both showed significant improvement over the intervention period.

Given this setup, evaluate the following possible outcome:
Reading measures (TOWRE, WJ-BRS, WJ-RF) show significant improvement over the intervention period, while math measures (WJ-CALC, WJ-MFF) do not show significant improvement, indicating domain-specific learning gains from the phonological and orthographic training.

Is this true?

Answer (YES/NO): YES